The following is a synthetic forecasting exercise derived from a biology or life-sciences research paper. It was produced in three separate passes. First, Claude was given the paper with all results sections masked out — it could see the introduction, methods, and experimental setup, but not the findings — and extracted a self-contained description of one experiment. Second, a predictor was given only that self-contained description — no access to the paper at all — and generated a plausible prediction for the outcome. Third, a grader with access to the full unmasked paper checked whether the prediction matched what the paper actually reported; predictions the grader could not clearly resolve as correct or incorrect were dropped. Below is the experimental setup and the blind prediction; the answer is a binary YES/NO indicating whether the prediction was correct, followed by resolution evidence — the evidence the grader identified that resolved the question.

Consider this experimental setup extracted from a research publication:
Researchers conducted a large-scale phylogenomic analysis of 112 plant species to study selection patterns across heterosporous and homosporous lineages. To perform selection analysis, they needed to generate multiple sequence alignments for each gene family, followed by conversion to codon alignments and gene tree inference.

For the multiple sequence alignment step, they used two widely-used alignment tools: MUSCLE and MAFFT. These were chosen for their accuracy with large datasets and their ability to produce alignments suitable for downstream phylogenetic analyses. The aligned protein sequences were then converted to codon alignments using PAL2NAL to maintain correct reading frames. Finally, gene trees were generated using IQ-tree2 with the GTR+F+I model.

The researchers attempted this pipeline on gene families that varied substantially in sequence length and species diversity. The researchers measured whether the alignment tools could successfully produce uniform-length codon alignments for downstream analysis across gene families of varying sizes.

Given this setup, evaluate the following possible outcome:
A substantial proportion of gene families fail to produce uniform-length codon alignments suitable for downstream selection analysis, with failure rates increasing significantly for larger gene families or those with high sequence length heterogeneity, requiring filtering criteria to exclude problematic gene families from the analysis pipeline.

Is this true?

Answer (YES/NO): NO